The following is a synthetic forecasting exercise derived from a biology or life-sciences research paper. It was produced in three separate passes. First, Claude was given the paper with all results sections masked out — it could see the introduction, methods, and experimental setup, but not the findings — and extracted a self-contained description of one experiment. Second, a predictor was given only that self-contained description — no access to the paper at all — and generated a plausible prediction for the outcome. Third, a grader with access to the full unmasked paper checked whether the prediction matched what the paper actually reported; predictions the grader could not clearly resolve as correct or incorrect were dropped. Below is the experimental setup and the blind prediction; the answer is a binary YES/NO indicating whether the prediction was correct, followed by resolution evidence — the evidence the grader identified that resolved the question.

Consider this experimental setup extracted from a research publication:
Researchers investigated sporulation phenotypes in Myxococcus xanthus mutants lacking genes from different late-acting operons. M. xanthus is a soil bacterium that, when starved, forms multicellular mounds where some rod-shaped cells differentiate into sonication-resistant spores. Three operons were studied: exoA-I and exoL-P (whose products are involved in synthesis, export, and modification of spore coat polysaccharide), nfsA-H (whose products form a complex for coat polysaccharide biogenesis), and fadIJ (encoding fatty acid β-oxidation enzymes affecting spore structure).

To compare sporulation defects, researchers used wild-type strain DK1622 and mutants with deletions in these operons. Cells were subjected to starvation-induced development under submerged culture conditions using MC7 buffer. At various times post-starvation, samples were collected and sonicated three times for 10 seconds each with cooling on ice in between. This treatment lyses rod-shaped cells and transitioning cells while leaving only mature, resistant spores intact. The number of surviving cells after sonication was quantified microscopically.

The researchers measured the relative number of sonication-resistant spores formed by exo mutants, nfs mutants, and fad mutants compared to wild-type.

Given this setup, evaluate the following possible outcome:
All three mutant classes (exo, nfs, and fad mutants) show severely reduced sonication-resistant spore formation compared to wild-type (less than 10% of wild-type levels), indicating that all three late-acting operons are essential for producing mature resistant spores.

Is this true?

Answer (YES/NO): NO